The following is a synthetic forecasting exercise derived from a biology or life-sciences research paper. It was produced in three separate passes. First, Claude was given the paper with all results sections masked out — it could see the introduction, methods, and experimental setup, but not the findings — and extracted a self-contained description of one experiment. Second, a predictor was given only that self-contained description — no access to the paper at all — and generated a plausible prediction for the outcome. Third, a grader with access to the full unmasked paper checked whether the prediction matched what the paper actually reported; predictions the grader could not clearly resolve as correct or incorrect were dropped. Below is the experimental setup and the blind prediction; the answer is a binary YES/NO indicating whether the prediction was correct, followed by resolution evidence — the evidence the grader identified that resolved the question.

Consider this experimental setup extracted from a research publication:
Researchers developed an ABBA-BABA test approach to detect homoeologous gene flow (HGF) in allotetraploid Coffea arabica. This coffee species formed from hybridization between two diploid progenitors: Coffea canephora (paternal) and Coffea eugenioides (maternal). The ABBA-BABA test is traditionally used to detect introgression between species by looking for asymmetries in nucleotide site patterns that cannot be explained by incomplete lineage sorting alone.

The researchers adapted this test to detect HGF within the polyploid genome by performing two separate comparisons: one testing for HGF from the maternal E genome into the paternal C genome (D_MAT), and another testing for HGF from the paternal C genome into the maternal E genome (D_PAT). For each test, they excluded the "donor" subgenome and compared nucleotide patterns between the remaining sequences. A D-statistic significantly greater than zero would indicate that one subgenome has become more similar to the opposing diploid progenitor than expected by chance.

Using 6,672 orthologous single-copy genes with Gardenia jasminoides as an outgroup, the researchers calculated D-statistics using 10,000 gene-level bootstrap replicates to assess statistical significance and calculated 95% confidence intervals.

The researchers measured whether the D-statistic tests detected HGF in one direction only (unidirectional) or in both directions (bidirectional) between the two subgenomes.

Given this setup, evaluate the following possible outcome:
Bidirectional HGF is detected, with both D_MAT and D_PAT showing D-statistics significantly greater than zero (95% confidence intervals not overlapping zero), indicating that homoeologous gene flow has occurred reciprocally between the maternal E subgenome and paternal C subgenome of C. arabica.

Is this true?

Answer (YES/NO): YES